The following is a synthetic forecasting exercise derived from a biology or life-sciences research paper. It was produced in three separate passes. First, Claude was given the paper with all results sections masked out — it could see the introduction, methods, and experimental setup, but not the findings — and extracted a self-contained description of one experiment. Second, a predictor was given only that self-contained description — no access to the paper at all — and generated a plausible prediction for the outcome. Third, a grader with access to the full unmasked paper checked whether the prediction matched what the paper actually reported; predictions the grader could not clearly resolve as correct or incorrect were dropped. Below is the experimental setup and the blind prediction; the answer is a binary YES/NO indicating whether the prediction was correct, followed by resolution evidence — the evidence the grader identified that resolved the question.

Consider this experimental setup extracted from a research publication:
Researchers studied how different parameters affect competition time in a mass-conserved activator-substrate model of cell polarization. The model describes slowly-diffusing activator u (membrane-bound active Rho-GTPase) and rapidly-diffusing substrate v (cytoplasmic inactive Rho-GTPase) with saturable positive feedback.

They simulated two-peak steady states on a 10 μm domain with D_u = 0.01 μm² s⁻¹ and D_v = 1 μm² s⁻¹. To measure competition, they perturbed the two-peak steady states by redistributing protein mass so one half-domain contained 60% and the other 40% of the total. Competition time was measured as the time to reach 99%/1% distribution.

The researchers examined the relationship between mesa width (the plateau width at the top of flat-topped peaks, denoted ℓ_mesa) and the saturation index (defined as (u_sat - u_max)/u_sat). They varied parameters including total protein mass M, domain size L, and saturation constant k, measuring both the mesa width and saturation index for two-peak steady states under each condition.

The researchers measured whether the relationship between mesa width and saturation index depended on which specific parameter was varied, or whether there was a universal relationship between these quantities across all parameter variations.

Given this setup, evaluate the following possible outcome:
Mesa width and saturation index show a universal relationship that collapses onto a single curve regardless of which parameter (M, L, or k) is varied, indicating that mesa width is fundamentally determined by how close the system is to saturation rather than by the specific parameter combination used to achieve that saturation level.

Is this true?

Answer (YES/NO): YES